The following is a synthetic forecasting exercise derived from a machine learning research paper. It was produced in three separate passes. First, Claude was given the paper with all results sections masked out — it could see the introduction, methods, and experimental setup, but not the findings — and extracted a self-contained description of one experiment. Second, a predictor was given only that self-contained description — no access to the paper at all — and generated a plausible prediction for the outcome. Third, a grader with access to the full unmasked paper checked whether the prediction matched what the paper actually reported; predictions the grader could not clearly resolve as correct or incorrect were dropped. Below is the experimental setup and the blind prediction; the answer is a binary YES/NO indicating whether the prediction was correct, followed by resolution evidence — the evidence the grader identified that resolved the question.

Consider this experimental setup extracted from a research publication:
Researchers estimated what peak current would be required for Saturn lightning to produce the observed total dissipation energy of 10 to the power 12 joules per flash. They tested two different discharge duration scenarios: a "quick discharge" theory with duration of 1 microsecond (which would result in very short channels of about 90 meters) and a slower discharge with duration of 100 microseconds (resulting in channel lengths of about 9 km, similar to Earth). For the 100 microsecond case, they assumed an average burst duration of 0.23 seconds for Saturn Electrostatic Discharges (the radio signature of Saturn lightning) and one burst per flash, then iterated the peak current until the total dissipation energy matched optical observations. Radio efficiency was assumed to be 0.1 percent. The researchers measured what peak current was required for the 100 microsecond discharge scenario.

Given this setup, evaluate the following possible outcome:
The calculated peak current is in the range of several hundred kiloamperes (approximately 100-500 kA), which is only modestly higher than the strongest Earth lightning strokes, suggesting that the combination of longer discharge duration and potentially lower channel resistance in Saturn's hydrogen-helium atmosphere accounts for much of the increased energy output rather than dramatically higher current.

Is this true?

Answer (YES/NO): NO